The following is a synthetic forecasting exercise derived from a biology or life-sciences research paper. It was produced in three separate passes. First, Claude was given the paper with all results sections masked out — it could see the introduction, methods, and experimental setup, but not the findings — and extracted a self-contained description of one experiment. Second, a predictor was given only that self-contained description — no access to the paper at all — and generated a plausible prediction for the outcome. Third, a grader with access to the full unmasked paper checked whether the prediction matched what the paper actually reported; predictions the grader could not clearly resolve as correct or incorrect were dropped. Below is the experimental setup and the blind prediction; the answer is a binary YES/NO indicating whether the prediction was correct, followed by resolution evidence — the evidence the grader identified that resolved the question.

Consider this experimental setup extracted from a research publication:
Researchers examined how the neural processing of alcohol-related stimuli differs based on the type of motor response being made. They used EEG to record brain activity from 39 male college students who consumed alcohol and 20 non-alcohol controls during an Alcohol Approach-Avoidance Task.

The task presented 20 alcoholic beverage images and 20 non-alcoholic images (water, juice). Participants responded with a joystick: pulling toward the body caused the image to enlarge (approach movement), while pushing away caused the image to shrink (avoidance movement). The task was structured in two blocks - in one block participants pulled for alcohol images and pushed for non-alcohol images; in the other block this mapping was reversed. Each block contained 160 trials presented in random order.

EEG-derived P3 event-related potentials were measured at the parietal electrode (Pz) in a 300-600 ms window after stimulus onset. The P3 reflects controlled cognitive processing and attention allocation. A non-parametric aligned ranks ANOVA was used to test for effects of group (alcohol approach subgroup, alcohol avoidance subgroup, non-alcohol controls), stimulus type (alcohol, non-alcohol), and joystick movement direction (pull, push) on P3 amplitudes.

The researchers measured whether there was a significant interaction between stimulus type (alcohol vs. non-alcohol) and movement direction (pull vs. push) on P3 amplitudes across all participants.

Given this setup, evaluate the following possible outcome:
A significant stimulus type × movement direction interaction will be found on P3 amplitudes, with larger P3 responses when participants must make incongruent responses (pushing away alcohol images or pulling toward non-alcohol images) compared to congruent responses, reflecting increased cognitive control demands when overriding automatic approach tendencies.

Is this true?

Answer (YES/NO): NO